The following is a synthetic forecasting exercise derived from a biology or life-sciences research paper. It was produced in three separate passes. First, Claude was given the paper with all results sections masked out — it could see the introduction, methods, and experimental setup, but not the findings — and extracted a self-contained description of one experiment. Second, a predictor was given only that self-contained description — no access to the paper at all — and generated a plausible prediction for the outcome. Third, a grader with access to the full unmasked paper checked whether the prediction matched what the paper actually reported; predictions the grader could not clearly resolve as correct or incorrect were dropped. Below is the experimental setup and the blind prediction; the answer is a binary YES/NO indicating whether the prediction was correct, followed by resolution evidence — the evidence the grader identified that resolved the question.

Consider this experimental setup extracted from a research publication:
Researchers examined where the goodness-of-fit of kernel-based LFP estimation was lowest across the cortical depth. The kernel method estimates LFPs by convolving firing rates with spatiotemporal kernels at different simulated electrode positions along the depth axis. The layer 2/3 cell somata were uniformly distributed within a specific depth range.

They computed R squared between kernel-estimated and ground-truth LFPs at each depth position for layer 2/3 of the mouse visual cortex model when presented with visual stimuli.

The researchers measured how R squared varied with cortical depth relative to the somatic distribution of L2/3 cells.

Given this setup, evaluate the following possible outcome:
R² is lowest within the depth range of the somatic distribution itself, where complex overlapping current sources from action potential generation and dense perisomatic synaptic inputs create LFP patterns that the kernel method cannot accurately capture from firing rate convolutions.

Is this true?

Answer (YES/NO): NO